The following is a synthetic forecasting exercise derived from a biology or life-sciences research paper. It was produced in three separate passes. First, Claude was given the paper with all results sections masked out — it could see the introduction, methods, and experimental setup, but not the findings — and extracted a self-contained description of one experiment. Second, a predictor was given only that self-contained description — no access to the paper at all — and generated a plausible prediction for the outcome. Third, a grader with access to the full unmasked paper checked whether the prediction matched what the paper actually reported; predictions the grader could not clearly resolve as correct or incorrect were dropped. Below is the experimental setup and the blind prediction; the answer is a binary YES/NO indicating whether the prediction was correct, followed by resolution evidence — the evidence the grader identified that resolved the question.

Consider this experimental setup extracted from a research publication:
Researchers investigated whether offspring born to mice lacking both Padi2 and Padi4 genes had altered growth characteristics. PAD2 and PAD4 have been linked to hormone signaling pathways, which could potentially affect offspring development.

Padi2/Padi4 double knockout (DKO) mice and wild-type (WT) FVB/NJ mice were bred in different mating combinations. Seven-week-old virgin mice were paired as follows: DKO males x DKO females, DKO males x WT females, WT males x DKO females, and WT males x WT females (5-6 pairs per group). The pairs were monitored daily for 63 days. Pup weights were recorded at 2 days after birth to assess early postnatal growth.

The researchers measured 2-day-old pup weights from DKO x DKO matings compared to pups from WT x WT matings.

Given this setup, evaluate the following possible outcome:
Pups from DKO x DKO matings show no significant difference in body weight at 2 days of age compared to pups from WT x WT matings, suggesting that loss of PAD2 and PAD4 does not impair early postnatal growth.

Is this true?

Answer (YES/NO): NO